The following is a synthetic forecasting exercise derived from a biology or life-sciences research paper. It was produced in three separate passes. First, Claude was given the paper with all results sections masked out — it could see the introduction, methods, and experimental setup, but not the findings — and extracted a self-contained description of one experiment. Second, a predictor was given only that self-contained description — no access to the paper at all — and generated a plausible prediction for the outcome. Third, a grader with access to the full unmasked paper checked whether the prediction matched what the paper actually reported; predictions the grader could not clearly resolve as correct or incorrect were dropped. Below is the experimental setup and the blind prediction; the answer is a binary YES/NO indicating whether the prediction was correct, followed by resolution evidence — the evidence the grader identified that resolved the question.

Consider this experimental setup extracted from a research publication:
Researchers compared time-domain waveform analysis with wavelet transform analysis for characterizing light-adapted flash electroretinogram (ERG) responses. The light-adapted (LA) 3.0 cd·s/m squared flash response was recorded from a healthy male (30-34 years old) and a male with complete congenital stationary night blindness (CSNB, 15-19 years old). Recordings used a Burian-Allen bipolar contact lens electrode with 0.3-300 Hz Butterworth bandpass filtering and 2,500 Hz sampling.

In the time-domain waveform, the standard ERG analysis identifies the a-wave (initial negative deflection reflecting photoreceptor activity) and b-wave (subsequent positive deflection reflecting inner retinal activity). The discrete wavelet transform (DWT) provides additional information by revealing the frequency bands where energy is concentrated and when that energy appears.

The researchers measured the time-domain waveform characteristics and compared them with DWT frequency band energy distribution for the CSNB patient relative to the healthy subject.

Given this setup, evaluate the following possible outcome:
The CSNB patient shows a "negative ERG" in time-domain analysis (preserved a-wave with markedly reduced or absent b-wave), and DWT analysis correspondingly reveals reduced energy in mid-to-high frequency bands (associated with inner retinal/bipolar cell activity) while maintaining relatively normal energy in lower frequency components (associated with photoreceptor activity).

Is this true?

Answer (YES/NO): NO